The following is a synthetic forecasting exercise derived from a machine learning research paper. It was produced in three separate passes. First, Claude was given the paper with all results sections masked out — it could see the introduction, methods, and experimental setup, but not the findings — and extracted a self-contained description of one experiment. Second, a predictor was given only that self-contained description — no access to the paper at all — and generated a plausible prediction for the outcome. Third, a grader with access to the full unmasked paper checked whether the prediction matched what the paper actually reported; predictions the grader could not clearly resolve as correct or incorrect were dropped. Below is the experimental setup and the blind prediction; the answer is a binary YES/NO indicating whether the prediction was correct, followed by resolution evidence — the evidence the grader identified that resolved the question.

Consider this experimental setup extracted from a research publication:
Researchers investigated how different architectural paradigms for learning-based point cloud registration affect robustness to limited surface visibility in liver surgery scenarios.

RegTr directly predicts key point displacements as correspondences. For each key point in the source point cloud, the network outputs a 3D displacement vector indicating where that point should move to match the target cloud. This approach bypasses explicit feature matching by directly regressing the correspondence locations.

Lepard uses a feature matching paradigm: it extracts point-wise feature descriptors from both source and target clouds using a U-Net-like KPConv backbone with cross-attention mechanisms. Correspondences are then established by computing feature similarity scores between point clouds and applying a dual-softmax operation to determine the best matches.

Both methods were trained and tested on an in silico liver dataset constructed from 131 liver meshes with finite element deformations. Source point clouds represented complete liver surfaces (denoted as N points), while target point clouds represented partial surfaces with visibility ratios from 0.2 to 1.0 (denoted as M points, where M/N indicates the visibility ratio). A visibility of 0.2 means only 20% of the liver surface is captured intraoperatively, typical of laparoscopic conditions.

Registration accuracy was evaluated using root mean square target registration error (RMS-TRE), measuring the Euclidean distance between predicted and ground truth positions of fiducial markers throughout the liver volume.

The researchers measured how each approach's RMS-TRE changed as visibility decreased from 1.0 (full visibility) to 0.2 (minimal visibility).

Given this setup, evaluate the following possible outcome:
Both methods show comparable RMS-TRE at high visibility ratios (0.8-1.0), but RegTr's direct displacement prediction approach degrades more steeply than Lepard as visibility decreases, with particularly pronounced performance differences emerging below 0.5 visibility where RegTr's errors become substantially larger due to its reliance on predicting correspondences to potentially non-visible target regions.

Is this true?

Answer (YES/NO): NO